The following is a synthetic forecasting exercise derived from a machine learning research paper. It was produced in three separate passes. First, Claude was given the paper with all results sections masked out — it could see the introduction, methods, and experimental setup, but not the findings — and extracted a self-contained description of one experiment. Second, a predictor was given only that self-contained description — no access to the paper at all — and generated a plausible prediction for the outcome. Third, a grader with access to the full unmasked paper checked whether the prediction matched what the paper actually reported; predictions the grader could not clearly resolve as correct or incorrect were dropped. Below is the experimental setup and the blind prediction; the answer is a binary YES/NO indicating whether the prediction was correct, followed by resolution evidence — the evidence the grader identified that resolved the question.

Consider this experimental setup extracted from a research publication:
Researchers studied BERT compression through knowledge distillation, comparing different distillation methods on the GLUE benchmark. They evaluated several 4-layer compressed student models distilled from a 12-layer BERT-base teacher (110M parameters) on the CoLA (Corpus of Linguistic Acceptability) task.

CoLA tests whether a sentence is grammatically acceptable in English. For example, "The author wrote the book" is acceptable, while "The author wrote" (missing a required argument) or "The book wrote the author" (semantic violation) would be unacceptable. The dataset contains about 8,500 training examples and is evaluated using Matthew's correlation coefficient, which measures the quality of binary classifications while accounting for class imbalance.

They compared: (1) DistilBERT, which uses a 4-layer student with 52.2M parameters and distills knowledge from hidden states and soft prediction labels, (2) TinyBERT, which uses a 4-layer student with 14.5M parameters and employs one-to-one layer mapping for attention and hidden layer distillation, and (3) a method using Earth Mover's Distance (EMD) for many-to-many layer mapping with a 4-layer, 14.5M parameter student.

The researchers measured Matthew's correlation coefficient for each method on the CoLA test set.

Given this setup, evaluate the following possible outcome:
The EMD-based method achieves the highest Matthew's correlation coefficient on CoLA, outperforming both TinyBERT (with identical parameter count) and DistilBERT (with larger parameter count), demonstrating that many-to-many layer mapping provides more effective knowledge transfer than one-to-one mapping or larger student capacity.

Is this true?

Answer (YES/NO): NO